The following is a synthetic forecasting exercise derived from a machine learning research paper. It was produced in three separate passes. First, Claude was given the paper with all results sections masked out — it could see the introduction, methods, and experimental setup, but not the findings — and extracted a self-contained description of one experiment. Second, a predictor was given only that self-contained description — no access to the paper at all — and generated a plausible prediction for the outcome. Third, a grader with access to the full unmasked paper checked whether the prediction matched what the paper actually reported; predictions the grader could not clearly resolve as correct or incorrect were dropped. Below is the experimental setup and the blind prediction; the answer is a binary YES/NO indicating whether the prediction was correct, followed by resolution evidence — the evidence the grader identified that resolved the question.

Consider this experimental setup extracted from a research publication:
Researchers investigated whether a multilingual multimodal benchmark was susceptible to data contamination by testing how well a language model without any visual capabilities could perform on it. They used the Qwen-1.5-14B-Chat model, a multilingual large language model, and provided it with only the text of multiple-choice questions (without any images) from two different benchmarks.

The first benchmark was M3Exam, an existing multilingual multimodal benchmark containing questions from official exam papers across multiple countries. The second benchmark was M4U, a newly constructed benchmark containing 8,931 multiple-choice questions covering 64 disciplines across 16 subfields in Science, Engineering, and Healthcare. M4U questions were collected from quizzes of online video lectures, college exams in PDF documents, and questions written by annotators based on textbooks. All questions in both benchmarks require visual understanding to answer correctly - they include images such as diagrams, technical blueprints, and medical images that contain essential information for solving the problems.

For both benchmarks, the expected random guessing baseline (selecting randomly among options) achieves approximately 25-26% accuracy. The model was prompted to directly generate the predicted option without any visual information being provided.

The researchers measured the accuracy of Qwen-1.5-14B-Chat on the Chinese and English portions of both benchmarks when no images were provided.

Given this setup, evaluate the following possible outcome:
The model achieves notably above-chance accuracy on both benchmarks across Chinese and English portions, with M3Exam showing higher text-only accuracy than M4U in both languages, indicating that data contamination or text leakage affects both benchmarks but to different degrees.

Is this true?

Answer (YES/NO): NO